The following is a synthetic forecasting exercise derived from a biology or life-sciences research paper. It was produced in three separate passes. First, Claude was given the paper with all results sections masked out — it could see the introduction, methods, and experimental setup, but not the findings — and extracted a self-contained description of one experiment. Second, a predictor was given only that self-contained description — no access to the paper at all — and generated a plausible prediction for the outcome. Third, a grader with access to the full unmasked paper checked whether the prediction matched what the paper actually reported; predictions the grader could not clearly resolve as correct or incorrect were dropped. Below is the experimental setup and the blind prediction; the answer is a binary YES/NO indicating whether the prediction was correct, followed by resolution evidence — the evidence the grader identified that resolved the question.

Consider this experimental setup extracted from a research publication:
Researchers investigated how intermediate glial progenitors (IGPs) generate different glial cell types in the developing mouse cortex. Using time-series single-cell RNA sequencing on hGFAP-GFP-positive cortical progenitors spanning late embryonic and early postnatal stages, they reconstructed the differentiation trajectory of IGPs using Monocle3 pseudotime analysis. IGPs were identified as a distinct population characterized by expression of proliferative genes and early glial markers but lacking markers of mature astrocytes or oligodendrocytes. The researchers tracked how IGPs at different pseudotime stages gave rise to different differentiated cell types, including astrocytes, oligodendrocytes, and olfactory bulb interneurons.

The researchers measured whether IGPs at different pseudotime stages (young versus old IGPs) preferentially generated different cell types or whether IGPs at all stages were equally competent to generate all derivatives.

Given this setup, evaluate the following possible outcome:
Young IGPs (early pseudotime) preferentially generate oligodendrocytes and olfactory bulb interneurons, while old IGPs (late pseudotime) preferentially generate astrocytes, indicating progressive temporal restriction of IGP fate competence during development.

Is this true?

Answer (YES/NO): NO